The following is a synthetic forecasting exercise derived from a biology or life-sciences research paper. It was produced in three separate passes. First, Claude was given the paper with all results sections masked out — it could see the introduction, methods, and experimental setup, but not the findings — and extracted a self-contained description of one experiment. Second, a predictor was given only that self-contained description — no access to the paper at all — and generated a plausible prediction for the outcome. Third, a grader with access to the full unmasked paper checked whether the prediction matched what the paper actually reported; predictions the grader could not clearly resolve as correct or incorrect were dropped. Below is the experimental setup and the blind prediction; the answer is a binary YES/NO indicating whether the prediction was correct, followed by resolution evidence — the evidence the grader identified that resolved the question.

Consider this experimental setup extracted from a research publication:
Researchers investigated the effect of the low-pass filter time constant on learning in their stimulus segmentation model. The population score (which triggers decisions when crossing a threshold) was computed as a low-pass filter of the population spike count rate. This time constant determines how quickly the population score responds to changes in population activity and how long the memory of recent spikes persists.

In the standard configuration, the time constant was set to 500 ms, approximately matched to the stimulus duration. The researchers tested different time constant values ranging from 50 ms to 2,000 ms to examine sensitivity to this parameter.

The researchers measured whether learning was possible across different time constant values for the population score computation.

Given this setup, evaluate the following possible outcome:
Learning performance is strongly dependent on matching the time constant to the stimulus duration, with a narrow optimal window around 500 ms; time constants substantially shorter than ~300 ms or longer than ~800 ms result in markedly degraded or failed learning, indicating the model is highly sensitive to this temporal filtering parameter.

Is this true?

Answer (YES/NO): NO